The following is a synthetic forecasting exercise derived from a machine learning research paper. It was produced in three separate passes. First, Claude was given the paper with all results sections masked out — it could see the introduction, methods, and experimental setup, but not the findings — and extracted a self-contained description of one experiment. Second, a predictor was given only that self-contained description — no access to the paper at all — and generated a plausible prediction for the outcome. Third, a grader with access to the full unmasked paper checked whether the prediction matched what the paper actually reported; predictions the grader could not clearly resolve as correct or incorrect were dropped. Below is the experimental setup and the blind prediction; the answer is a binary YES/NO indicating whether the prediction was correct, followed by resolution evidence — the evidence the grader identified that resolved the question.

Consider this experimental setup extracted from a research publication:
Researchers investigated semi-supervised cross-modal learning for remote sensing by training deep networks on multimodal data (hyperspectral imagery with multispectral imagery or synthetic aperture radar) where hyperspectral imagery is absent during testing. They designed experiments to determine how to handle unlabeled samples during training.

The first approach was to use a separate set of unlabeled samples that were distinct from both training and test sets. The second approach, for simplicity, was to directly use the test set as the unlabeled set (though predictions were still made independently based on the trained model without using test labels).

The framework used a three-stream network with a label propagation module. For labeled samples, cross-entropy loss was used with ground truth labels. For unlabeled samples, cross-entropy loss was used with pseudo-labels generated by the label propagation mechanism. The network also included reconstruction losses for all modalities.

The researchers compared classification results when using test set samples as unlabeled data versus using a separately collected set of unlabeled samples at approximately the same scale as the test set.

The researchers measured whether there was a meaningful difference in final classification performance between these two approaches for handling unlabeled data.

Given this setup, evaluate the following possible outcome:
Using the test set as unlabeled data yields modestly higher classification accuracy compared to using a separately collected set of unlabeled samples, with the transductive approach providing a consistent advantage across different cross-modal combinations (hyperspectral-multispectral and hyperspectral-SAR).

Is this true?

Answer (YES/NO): NO